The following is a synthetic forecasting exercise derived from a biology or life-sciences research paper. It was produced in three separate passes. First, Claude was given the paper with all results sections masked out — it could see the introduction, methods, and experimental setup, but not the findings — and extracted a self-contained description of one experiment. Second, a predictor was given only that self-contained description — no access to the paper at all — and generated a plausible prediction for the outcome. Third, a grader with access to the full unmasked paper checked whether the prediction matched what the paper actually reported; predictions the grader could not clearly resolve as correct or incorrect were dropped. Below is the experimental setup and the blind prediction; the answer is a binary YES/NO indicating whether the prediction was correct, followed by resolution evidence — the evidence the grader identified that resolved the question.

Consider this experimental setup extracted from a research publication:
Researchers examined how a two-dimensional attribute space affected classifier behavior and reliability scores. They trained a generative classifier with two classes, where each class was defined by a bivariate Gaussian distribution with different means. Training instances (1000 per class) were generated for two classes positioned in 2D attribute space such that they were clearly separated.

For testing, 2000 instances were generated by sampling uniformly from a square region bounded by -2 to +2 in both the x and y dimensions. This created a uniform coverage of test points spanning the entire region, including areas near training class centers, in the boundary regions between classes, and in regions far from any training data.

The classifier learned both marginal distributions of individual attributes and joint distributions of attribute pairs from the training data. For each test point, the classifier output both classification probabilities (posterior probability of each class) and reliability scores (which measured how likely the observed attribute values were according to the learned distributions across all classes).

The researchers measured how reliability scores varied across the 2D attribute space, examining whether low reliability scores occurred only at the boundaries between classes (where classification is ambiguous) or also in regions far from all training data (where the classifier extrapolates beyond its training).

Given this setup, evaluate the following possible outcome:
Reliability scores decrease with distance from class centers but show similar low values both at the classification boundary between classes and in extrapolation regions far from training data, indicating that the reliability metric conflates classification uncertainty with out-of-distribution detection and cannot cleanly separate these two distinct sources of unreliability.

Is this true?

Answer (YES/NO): NO